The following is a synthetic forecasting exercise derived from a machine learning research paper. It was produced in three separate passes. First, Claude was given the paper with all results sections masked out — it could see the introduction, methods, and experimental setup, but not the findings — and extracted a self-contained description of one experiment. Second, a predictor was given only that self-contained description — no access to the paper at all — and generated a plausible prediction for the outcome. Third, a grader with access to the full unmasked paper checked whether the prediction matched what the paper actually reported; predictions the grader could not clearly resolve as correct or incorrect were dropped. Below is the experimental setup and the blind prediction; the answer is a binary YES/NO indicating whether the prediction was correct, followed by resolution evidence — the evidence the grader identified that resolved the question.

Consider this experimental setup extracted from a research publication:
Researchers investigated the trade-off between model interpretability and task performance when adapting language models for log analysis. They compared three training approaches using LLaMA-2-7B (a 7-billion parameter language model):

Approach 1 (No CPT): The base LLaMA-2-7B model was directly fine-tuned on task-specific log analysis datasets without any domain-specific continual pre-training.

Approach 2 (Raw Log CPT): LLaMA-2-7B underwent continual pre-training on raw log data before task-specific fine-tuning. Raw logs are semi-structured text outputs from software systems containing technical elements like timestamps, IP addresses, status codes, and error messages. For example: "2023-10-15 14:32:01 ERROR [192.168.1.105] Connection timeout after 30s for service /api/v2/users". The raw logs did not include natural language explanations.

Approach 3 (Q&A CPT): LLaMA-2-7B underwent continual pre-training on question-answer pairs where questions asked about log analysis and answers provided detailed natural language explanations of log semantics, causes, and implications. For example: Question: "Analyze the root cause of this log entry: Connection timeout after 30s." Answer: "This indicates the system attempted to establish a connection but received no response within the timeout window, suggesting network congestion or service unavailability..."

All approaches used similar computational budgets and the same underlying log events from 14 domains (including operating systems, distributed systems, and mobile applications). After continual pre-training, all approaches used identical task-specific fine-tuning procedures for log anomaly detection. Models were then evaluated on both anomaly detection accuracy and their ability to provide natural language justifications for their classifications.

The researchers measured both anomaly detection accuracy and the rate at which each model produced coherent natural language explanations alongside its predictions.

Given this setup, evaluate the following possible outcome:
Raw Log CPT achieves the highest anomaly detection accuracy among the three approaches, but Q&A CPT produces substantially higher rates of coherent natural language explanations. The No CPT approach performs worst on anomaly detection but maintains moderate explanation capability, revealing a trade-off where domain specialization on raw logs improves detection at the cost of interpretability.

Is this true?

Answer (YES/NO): NO